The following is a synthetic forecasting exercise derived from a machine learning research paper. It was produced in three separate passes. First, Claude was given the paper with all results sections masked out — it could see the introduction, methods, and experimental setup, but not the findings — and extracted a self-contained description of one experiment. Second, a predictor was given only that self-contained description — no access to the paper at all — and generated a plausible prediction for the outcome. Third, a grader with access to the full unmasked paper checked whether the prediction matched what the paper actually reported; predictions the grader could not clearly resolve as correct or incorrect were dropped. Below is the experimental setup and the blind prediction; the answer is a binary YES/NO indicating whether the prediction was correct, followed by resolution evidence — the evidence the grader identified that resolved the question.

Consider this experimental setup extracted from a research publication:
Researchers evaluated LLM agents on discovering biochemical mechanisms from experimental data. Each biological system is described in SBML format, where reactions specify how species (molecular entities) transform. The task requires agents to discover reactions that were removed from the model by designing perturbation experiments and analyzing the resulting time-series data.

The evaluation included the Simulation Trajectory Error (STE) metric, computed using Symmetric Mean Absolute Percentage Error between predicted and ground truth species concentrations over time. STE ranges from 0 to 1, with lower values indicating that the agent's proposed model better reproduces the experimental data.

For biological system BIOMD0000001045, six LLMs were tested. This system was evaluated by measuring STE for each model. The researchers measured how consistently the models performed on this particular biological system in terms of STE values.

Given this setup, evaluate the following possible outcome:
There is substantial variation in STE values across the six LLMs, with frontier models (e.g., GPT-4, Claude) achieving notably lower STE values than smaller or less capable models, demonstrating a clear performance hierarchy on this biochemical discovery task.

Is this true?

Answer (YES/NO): YES